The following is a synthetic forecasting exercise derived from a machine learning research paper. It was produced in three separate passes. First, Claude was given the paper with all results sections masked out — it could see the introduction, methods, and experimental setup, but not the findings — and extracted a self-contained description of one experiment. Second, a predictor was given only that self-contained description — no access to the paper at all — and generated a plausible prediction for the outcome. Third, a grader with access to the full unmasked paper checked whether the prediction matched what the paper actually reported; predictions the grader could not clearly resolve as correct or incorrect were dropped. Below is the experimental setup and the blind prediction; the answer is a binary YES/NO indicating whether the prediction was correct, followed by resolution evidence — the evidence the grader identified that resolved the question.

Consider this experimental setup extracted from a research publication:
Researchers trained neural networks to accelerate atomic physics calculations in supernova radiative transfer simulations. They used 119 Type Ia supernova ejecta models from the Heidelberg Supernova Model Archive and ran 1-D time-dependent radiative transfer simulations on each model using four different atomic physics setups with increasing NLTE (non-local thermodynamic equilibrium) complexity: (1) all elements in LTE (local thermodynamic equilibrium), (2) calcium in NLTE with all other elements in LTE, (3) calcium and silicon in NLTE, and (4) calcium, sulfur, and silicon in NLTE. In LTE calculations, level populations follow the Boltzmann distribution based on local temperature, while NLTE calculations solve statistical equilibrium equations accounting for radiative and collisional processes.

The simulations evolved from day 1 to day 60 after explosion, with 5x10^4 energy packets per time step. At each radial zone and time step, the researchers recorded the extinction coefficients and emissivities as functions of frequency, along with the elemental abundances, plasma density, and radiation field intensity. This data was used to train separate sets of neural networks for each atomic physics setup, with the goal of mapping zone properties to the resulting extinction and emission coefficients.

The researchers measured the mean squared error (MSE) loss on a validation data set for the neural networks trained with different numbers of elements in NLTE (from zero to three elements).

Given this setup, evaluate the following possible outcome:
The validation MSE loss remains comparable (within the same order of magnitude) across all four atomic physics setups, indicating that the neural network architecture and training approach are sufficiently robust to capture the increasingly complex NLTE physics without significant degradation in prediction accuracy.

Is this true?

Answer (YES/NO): NO